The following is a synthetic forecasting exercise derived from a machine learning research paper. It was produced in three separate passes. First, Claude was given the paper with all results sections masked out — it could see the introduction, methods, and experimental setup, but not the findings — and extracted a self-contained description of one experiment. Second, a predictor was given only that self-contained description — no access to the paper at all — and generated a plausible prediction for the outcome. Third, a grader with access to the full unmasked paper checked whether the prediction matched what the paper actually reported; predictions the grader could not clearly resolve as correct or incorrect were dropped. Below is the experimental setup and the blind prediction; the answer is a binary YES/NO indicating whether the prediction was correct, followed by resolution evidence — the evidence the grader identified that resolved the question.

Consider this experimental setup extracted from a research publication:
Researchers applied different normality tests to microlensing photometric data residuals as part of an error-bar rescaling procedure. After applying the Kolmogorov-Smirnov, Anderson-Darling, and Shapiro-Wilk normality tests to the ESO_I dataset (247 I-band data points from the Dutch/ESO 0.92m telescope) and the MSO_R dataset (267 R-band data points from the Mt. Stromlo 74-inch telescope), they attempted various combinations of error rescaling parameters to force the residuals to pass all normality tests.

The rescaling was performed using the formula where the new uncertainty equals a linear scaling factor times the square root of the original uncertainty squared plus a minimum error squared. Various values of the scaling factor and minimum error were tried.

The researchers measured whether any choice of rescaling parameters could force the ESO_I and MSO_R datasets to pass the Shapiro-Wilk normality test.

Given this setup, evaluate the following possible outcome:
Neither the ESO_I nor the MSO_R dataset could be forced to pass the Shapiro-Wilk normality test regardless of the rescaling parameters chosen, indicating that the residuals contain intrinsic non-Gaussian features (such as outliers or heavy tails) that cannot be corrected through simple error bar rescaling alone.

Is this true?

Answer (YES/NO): YES